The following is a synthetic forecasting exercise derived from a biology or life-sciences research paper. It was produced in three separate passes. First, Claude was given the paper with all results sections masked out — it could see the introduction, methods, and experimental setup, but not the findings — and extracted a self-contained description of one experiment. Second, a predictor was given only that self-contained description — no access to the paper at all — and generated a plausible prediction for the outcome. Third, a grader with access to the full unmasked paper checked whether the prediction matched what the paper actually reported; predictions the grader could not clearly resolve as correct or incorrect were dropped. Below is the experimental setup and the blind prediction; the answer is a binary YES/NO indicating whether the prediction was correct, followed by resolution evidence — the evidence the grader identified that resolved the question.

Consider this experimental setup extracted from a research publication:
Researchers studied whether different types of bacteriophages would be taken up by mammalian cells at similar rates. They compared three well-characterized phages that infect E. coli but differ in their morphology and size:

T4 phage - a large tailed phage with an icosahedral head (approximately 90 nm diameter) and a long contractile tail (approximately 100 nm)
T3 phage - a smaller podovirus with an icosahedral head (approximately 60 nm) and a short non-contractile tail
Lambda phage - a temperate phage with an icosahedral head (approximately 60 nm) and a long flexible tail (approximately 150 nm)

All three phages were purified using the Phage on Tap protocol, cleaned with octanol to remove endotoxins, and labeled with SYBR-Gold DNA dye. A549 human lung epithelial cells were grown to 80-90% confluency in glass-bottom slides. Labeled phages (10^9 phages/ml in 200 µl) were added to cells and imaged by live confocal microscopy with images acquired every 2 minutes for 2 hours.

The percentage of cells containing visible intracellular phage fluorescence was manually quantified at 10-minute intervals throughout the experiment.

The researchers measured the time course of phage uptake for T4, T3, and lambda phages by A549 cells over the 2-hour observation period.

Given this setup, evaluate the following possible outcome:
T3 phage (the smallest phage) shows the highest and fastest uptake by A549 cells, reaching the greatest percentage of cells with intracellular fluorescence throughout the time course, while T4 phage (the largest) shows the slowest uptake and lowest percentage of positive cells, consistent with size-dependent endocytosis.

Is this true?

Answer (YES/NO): YES